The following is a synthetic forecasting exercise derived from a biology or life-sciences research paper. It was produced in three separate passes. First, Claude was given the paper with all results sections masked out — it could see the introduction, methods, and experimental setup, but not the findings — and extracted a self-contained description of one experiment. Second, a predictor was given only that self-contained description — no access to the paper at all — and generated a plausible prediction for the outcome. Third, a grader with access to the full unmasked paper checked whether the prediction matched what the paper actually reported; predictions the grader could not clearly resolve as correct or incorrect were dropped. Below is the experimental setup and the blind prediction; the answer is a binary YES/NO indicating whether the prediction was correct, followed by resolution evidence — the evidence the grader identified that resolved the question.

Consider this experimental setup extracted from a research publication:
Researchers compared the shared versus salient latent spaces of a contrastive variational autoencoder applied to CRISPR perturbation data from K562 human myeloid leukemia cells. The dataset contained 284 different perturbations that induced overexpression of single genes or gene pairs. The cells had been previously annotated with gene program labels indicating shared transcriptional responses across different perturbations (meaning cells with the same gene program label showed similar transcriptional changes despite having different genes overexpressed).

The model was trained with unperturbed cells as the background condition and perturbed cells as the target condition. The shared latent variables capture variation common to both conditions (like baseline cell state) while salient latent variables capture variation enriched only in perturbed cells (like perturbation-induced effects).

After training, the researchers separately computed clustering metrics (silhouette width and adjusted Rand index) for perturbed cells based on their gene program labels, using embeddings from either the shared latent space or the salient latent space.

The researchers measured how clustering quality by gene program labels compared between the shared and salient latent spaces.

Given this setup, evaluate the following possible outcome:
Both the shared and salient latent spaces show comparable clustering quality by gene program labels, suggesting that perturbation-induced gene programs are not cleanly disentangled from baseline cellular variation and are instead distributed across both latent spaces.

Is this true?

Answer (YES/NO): NO